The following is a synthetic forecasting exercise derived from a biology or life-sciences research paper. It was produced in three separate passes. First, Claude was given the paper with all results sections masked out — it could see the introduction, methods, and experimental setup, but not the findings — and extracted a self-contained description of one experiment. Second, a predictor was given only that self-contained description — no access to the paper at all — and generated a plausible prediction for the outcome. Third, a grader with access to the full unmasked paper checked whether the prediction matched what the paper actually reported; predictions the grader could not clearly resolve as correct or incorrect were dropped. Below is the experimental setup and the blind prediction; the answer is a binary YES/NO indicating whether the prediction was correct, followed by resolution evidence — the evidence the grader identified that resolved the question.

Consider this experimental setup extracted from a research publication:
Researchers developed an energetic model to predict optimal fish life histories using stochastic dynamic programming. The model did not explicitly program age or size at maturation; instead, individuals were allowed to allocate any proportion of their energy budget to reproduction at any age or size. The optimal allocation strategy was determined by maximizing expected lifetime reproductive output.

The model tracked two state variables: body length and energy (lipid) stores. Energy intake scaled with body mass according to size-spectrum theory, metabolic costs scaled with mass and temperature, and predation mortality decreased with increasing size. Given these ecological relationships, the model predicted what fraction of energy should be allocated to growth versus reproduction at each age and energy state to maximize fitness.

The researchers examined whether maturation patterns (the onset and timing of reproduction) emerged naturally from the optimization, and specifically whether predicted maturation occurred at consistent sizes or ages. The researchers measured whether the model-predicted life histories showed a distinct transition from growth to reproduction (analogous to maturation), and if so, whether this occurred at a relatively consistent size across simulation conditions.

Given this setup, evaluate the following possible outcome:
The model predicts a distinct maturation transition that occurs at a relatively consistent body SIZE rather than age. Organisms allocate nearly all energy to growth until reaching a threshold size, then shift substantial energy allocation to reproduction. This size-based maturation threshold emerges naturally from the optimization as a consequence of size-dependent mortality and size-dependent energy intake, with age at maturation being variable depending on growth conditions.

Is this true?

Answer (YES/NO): NO